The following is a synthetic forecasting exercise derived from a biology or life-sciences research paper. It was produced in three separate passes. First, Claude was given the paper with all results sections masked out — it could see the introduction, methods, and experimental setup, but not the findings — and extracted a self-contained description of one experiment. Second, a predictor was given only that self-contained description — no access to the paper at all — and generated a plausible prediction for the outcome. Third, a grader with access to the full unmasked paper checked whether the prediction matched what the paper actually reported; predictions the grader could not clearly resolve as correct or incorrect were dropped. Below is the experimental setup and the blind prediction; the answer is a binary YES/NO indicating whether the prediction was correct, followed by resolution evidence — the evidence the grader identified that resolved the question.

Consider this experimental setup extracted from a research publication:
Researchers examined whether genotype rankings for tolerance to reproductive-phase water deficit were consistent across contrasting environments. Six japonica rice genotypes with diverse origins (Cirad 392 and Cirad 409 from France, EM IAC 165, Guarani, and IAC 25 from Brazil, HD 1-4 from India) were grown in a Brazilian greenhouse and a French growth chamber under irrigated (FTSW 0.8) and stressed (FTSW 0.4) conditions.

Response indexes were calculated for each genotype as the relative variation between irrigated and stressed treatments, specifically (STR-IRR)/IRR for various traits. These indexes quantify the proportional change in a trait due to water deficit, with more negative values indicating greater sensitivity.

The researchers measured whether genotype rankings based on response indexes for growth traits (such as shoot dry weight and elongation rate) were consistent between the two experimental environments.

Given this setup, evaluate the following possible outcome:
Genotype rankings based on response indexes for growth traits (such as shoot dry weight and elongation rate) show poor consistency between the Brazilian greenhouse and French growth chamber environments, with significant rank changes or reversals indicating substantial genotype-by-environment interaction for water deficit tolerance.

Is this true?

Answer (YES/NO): YES